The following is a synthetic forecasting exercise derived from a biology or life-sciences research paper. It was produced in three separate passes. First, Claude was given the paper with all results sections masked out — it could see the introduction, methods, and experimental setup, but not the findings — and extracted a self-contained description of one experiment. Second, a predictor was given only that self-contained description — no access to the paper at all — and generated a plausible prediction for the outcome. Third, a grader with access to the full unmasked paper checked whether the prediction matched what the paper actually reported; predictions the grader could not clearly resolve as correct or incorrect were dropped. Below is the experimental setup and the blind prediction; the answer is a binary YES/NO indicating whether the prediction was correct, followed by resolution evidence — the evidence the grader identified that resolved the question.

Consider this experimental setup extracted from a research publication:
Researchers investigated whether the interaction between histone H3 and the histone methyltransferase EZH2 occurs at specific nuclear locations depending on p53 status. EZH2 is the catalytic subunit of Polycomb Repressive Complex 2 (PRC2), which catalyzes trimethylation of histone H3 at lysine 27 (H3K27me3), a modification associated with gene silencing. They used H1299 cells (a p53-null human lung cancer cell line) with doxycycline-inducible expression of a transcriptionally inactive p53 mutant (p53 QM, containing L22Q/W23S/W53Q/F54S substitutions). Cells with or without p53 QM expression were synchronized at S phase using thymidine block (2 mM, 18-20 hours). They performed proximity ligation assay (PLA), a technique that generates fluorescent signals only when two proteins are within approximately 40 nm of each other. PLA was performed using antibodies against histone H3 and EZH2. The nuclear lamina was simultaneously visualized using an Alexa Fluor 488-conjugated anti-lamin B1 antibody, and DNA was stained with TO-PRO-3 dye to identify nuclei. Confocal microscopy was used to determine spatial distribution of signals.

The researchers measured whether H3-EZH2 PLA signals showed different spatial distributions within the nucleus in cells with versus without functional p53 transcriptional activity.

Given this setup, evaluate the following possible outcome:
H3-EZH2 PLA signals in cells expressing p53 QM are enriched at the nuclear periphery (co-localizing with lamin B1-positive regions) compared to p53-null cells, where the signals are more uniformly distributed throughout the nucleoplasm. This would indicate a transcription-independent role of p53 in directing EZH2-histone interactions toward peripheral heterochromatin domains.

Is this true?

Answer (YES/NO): NO